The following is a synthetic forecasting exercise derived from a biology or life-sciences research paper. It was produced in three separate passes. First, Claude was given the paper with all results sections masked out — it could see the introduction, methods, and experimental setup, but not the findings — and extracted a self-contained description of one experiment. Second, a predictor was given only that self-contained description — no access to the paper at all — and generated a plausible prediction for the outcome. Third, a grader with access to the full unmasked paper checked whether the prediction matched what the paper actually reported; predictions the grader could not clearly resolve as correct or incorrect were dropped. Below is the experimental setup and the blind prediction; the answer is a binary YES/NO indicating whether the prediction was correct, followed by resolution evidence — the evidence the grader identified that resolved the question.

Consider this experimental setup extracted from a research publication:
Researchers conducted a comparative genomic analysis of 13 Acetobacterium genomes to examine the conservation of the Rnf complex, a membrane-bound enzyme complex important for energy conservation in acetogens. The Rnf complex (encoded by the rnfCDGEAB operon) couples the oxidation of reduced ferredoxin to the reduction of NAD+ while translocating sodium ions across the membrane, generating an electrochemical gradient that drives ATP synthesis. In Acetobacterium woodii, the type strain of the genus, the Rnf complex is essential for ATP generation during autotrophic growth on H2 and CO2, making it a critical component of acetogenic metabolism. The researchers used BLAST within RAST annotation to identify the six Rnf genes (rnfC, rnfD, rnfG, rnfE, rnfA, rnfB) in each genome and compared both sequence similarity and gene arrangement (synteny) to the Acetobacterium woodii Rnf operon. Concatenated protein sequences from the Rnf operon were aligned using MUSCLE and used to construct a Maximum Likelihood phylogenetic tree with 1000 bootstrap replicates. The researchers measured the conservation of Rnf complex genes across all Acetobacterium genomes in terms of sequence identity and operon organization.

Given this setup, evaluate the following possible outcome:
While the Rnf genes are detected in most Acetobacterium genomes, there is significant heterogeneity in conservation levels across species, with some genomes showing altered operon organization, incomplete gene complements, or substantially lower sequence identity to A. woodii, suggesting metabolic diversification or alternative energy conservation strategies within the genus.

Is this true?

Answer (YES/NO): NO